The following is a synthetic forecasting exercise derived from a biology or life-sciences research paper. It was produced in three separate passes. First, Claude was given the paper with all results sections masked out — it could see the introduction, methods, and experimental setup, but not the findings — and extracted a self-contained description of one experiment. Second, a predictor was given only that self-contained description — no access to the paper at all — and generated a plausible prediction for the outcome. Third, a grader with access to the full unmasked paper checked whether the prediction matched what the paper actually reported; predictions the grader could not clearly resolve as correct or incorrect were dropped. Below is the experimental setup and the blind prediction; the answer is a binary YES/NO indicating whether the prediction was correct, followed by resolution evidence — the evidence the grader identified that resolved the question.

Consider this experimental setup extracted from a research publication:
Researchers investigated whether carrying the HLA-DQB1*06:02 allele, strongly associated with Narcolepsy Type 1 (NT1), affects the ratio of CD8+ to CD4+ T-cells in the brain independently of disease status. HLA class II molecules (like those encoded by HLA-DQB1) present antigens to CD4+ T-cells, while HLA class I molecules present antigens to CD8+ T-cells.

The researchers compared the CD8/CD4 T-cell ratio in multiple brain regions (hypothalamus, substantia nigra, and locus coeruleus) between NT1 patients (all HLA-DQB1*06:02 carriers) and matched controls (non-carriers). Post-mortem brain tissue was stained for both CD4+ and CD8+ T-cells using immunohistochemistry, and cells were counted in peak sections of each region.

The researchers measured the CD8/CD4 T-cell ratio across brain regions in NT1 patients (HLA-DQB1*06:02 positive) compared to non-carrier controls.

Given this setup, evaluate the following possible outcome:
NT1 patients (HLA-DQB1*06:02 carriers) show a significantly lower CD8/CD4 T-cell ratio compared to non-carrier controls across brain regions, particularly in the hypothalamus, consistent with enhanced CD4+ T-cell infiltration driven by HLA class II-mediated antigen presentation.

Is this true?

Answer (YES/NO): NO